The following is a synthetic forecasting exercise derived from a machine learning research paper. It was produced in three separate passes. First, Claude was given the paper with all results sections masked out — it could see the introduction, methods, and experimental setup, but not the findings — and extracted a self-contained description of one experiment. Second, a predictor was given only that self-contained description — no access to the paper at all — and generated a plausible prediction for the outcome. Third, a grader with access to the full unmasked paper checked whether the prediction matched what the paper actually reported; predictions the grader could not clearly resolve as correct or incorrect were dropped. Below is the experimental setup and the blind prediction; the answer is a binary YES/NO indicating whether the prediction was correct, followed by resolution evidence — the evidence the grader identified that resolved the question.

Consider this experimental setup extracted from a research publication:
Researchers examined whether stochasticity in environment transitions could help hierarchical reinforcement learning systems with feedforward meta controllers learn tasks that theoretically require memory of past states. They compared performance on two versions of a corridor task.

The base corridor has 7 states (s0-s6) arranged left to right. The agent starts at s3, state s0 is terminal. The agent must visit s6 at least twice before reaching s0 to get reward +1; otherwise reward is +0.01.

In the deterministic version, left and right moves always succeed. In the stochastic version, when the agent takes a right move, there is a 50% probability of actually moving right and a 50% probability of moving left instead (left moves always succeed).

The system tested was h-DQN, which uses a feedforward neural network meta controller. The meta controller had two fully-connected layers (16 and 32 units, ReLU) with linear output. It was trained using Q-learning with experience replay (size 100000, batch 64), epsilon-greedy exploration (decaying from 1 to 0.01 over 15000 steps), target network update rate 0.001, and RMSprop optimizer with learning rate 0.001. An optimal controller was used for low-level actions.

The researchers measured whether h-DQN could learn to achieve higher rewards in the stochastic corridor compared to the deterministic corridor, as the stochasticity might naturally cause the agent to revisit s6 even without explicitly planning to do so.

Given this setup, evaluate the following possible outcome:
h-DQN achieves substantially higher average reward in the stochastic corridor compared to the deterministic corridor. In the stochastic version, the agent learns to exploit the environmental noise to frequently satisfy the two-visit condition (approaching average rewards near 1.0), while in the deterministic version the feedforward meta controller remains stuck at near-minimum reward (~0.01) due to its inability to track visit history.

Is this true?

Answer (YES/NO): NO